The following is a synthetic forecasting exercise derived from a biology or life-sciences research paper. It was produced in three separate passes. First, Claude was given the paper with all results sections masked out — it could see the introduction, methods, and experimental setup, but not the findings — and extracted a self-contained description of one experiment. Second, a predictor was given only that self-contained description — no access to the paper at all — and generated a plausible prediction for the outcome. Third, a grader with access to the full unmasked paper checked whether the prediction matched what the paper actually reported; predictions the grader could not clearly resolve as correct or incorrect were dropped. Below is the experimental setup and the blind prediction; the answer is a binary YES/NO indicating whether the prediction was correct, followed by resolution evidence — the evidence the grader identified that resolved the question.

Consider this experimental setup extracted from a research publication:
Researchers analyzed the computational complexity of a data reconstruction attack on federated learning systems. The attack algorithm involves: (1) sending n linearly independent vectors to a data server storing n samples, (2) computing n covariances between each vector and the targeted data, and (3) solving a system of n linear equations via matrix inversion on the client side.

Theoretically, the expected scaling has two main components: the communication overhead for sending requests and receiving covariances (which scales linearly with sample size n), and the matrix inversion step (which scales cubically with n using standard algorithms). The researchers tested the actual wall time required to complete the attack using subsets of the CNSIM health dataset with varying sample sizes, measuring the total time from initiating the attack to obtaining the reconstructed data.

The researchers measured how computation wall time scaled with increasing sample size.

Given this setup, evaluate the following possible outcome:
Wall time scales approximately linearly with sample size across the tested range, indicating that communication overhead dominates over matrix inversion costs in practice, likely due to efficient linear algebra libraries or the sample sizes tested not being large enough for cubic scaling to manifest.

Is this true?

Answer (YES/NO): YES